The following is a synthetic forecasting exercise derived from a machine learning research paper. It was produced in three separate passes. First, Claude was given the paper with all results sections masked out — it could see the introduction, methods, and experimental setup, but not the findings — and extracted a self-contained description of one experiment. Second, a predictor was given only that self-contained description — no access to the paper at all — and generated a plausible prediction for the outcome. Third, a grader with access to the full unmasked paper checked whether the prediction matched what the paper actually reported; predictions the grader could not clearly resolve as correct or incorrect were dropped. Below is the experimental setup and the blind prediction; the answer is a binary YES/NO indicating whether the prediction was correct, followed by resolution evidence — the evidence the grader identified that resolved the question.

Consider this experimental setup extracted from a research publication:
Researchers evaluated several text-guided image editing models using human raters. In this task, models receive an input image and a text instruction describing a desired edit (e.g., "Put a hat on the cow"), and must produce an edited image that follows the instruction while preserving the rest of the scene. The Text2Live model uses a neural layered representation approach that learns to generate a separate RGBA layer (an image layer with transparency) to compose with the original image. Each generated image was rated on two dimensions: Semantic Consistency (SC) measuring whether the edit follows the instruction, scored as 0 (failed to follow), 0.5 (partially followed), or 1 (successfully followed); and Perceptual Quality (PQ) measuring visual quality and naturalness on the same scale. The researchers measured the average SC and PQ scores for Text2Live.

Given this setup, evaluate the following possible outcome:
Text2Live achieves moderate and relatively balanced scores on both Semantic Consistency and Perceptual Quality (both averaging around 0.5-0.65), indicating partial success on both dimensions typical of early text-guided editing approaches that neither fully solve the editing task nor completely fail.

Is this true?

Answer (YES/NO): NO